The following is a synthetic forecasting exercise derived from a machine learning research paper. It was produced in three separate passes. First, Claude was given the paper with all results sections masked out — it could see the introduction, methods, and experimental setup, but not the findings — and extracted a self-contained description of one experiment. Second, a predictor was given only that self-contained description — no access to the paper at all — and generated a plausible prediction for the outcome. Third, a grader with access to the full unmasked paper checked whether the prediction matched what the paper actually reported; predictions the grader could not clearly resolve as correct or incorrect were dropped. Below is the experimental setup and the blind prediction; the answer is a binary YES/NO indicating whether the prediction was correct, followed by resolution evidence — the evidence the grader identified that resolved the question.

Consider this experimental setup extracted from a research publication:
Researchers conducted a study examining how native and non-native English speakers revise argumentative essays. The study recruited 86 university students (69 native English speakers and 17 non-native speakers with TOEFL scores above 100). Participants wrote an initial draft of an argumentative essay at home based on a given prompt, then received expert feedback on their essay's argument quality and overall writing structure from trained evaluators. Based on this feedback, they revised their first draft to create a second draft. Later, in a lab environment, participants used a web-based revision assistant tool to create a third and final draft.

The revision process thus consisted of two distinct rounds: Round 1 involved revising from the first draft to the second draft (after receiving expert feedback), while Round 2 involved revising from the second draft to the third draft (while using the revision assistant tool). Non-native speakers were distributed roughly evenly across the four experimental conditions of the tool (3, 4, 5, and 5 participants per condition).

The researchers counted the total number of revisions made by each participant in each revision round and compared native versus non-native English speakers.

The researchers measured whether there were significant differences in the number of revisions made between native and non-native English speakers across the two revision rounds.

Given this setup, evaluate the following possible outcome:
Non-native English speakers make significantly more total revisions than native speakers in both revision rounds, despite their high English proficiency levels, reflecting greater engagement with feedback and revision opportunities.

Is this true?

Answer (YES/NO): NO